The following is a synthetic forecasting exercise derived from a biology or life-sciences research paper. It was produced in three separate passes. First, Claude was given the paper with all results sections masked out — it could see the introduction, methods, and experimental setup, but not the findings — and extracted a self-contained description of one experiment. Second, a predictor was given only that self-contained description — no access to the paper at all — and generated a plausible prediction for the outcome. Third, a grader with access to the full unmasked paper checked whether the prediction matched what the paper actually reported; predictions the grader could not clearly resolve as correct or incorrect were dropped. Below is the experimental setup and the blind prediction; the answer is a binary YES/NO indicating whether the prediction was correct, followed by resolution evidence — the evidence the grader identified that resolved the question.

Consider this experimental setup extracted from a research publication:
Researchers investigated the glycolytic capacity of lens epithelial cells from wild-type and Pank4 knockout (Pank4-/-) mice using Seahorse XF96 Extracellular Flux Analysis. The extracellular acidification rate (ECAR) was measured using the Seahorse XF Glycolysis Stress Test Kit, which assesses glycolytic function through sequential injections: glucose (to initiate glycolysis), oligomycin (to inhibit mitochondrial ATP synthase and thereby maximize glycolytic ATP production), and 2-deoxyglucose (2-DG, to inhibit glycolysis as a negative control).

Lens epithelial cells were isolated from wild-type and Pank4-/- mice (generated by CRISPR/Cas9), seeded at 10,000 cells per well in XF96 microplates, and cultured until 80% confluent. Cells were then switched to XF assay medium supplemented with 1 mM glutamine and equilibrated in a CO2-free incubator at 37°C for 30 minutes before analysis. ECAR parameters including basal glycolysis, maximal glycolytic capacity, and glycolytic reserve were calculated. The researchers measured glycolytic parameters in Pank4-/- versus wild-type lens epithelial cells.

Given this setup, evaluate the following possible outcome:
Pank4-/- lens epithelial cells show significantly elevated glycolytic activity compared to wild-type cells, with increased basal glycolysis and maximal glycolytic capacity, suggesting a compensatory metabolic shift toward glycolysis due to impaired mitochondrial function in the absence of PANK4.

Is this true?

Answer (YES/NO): YES